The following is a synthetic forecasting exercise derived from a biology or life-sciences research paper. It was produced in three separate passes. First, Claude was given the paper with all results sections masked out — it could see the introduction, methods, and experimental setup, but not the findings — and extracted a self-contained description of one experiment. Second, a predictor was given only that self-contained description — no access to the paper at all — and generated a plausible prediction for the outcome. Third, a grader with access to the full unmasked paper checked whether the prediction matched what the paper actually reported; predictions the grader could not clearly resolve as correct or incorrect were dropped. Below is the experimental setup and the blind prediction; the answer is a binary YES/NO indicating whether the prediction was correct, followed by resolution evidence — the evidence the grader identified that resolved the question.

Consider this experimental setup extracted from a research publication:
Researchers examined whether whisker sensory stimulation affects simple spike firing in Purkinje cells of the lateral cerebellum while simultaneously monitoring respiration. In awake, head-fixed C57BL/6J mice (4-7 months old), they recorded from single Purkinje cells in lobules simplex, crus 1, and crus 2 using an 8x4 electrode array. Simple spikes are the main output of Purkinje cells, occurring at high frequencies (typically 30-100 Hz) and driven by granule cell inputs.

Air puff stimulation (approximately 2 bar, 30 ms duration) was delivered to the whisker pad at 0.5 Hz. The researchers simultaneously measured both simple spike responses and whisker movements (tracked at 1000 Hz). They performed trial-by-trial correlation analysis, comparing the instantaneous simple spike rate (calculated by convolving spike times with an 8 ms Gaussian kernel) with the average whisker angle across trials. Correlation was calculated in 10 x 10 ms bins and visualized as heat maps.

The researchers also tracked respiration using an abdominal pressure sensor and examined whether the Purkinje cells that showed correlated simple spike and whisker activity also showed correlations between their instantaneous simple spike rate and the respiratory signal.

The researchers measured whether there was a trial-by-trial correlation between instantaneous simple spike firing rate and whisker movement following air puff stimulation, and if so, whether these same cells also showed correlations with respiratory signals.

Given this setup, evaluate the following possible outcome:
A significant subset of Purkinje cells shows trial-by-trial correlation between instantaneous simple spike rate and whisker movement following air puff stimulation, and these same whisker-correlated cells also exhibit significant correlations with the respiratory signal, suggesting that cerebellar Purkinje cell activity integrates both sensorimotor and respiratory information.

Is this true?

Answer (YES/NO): YES